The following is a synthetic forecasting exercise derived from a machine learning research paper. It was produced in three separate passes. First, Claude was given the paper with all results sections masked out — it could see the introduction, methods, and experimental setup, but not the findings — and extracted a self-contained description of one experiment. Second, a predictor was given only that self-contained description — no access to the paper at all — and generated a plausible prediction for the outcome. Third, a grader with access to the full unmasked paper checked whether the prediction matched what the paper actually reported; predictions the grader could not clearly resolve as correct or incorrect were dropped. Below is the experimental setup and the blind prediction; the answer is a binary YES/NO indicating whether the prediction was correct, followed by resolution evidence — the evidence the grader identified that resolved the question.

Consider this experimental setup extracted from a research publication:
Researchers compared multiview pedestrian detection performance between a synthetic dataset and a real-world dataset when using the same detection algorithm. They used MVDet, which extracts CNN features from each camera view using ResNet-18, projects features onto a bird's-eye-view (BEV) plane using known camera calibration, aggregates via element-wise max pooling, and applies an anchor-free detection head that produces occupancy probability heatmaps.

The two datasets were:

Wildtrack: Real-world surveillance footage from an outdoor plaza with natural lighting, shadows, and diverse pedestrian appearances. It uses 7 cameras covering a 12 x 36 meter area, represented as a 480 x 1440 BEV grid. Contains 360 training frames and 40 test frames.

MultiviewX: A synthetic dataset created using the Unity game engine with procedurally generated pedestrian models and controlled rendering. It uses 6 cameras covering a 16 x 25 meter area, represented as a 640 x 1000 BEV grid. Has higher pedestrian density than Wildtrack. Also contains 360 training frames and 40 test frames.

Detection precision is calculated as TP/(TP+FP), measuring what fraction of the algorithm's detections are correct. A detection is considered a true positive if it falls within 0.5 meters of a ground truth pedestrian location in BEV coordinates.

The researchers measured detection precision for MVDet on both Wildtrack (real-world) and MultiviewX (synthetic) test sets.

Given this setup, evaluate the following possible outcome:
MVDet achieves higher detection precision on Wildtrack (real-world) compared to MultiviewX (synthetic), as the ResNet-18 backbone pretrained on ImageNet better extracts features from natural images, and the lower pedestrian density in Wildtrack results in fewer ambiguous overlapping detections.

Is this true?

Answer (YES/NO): NO